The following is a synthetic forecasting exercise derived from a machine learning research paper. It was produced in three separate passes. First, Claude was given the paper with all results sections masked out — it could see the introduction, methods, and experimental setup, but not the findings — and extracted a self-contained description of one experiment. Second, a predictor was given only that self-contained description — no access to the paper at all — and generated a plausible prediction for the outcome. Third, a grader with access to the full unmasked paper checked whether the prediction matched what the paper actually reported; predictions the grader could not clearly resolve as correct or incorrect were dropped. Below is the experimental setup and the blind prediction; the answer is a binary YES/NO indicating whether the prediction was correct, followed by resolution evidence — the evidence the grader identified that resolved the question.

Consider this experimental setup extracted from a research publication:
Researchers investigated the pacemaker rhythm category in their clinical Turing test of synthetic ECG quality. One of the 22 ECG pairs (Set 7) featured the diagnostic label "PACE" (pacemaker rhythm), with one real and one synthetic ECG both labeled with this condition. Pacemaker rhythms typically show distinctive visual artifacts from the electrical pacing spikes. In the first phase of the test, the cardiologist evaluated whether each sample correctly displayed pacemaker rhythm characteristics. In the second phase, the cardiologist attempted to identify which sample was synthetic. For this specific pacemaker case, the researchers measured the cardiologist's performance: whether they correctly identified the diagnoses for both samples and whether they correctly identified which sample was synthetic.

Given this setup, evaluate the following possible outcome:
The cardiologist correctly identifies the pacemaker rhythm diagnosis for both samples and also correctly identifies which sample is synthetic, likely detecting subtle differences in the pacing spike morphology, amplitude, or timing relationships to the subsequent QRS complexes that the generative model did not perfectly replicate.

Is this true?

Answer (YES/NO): YES